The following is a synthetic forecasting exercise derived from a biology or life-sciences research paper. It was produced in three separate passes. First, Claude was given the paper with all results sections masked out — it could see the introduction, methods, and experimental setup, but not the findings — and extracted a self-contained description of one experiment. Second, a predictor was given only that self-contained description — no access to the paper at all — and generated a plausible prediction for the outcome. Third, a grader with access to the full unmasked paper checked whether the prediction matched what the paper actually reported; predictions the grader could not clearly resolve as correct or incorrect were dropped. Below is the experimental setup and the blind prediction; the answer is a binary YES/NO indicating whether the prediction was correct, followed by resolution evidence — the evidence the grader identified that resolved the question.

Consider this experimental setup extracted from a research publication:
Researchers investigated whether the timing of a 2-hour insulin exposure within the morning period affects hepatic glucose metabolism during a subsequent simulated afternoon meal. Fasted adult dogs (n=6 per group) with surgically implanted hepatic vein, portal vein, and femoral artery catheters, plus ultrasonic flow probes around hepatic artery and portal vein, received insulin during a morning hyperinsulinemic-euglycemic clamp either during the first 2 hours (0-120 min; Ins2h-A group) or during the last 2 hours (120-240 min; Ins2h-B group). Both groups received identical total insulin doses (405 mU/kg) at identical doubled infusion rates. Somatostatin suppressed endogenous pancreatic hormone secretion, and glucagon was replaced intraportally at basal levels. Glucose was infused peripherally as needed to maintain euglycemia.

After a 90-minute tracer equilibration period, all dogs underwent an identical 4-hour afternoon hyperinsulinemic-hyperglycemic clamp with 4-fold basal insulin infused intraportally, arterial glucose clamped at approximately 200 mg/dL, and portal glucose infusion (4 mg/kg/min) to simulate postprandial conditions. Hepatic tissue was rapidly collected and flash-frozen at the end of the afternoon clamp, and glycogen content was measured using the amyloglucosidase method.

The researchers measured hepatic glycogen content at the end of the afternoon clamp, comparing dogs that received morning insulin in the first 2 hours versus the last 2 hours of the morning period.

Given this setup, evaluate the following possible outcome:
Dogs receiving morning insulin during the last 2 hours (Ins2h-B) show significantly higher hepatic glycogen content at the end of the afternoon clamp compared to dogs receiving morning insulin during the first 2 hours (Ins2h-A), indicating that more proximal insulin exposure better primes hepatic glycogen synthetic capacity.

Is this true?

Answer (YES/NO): NO